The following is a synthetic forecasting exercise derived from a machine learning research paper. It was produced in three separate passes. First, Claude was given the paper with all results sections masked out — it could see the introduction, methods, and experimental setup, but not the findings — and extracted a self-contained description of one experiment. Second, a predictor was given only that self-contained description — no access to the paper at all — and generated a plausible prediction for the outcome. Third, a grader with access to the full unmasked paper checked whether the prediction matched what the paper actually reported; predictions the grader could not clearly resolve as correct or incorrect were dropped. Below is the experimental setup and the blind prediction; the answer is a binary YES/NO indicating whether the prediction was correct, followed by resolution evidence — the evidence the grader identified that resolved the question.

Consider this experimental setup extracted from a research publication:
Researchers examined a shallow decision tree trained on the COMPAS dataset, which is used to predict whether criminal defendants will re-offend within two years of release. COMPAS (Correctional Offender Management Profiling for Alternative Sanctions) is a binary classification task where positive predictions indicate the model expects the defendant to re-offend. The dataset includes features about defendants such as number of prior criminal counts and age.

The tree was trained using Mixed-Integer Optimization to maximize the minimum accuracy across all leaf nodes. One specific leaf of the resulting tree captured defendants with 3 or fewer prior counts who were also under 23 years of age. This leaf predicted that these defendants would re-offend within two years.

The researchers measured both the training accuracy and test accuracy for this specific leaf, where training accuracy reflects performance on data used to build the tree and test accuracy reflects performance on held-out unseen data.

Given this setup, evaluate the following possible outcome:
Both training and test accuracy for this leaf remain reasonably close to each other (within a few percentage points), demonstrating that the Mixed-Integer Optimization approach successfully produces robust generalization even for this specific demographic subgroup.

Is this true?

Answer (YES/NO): NO